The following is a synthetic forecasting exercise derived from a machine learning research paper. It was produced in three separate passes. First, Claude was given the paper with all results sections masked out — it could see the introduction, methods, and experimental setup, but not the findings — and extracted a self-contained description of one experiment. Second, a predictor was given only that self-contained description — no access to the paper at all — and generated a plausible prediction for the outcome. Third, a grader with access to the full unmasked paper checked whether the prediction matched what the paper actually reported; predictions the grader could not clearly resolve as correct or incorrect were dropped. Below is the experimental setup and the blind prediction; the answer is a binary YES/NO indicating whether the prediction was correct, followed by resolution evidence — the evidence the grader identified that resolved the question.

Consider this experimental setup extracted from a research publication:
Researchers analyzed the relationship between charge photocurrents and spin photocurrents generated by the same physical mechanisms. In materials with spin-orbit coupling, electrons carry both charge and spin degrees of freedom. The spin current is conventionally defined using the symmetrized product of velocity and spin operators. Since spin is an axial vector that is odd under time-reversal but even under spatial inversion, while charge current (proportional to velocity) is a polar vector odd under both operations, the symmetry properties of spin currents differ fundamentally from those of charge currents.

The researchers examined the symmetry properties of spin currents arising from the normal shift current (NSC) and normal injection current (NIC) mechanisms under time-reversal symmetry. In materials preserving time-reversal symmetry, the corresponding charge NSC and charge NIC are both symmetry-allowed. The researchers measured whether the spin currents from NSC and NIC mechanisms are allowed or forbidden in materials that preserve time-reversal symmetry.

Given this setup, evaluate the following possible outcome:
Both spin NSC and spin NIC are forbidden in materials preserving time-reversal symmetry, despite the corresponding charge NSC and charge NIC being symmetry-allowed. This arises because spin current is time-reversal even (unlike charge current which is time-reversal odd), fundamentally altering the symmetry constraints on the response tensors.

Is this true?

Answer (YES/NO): NO